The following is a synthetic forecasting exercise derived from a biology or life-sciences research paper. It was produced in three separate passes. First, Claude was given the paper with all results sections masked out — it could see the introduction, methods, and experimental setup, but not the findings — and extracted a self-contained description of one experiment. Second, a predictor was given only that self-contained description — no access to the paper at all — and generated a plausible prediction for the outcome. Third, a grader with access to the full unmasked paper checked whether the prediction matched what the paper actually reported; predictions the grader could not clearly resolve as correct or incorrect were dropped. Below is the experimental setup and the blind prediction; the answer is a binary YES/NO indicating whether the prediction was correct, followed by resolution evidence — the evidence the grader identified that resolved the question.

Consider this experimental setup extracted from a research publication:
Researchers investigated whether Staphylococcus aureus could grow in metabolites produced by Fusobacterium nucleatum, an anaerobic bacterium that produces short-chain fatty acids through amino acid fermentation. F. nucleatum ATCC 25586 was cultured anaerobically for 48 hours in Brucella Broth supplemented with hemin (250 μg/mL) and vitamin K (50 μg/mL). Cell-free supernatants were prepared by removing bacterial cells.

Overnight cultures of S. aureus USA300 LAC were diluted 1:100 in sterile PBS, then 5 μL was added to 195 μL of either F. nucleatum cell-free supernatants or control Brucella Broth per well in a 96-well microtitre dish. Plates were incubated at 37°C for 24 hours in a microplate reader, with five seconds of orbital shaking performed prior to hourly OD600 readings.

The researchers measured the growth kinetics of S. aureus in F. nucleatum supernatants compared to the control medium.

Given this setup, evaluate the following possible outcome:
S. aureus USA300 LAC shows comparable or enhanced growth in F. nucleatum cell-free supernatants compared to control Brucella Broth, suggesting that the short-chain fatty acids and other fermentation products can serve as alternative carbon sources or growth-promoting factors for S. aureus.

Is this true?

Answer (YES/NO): NO